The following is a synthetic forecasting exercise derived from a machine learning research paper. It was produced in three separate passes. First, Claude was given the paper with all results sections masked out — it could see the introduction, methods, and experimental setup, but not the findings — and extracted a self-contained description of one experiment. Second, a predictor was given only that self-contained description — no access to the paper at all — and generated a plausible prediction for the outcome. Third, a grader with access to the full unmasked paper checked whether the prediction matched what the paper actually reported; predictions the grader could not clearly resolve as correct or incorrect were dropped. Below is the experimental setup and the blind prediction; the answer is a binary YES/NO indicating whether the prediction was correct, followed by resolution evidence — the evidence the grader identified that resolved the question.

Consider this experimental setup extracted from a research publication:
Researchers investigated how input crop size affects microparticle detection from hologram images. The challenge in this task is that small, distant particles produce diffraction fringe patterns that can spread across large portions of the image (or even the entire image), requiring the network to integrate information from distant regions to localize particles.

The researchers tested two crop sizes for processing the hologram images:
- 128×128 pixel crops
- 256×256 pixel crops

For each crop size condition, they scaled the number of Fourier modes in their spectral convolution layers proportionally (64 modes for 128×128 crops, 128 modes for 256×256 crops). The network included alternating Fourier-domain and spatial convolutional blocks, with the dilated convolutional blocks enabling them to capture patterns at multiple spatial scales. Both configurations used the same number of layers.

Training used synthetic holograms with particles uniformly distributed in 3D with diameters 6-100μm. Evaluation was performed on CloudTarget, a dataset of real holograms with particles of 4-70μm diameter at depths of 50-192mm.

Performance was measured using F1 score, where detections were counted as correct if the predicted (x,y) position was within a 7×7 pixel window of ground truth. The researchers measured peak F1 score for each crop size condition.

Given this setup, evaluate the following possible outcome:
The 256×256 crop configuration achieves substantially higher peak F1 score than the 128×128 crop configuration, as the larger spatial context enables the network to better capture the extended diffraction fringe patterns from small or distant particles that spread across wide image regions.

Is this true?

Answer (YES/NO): YES